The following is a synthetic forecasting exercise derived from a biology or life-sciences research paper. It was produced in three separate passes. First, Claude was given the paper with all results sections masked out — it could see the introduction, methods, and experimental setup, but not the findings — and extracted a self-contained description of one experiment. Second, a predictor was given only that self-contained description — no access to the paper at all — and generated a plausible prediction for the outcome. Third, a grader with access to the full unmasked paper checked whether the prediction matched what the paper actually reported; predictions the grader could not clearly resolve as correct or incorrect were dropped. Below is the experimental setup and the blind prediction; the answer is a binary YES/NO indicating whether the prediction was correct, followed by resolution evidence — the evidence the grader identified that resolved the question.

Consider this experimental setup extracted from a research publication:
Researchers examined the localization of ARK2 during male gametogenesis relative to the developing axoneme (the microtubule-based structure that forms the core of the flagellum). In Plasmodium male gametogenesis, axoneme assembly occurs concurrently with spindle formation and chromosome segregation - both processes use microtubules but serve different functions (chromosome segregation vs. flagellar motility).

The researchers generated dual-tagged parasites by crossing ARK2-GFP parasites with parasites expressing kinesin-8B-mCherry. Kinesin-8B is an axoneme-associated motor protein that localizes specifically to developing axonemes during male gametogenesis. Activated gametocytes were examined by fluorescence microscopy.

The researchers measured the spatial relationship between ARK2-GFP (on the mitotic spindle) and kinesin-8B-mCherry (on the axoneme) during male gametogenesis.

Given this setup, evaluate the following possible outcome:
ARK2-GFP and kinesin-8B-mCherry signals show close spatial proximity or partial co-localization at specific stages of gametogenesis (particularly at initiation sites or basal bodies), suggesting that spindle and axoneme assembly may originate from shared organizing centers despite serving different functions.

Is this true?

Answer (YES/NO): NO